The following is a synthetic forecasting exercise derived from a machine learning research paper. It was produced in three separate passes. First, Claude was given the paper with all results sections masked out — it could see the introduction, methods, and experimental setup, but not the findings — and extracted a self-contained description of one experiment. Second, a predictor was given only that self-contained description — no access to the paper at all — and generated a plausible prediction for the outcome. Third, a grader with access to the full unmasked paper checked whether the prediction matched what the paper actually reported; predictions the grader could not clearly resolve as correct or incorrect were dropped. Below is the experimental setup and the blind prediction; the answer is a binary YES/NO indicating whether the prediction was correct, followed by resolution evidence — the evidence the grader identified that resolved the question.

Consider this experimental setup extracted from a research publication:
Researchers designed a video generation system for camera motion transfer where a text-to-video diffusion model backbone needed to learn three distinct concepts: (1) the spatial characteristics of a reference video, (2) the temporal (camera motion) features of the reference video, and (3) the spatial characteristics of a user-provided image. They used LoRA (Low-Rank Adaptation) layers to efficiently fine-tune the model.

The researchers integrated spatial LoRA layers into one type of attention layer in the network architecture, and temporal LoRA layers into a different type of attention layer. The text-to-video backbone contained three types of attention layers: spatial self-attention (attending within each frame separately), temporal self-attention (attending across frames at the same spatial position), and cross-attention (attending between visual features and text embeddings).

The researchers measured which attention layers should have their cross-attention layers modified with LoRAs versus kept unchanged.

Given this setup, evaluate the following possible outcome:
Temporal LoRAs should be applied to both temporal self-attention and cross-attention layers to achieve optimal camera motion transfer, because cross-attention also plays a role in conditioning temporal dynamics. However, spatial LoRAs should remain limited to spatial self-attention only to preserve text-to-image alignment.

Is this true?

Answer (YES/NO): NO